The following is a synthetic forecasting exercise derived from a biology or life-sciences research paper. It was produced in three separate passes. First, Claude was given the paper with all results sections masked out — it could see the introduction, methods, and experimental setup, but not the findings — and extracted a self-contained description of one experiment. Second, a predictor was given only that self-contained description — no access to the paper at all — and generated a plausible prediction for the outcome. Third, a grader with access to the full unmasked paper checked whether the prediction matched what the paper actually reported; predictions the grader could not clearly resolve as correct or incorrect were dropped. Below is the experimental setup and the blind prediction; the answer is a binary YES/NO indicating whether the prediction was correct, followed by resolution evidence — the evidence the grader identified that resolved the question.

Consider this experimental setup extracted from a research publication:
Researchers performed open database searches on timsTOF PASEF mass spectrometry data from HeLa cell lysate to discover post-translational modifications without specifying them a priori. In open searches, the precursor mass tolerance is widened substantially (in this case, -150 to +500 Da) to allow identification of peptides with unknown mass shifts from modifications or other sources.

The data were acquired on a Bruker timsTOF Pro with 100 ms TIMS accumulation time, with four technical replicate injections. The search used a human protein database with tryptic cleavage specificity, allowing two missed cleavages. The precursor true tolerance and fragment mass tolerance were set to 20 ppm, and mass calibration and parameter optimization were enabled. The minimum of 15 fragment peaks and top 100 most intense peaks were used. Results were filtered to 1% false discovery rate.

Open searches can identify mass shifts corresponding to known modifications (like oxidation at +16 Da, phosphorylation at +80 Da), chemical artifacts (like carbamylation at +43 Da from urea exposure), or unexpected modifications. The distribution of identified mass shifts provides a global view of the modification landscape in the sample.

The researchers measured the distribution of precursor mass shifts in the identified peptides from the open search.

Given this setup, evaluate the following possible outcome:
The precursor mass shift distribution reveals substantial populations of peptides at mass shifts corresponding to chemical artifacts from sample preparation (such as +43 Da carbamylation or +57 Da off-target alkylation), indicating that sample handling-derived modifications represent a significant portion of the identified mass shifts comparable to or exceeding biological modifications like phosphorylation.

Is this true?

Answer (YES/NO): NO